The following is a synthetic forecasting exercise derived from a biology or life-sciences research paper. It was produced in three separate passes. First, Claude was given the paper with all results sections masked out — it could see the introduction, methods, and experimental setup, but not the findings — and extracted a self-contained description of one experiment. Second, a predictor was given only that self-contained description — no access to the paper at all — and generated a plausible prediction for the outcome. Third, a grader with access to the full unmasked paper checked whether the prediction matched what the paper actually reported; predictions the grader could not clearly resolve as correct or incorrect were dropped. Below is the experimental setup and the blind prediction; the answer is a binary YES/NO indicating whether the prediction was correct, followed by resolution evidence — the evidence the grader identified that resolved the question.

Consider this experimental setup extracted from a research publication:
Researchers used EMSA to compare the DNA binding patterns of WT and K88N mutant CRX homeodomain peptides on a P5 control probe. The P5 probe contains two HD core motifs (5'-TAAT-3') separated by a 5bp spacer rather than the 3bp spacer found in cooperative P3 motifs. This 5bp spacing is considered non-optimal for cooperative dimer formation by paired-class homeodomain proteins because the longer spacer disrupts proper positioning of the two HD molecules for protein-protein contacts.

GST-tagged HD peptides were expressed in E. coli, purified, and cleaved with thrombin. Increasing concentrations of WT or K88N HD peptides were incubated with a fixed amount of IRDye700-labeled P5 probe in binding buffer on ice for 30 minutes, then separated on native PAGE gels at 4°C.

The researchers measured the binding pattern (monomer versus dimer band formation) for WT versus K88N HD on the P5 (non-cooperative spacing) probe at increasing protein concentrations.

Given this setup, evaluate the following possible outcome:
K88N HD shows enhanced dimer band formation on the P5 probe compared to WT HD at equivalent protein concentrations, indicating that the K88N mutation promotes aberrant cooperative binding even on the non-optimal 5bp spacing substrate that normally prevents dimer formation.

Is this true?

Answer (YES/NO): NO